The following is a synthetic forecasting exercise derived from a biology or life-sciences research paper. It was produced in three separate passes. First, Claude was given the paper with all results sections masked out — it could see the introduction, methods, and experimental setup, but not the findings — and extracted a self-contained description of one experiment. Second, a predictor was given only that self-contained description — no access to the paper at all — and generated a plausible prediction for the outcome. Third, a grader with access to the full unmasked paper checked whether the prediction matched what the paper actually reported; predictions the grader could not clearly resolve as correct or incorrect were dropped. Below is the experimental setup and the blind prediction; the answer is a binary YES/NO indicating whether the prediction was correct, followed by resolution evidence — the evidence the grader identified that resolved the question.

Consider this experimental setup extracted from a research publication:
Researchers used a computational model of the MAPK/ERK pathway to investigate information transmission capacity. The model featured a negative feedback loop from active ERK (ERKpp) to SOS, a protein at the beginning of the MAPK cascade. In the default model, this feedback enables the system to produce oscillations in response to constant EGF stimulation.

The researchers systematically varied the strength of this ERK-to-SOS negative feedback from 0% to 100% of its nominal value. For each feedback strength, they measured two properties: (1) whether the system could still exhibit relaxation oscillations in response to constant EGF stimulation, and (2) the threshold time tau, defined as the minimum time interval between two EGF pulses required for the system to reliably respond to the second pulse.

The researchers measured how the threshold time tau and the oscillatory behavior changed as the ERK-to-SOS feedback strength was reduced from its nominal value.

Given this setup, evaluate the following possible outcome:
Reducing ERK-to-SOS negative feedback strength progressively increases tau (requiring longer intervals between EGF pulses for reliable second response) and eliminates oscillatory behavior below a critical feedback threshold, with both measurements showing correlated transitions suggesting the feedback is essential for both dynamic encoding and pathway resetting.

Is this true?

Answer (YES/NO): NO